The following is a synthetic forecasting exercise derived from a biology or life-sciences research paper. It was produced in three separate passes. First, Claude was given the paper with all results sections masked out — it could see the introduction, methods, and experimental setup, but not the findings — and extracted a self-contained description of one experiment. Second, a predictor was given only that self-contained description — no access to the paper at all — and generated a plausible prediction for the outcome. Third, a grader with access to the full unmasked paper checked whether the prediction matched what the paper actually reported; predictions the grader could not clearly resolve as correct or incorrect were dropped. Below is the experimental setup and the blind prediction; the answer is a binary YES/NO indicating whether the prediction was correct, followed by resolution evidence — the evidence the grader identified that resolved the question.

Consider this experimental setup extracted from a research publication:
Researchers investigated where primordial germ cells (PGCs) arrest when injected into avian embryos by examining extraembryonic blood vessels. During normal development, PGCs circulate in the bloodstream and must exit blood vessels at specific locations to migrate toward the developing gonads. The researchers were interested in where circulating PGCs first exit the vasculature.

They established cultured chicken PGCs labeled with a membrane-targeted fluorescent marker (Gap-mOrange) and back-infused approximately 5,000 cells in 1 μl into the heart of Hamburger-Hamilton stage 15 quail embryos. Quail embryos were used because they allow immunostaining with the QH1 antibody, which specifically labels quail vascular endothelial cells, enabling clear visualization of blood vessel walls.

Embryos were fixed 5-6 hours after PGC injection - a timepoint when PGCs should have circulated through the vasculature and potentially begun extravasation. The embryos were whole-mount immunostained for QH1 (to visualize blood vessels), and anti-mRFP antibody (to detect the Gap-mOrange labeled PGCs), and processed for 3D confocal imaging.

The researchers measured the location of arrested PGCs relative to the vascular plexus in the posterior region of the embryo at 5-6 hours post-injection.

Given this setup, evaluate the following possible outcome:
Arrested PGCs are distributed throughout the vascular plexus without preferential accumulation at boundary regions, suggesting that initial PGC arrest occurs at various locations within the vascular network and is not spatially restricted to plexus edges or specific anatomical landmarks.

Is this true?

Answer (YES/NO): NO